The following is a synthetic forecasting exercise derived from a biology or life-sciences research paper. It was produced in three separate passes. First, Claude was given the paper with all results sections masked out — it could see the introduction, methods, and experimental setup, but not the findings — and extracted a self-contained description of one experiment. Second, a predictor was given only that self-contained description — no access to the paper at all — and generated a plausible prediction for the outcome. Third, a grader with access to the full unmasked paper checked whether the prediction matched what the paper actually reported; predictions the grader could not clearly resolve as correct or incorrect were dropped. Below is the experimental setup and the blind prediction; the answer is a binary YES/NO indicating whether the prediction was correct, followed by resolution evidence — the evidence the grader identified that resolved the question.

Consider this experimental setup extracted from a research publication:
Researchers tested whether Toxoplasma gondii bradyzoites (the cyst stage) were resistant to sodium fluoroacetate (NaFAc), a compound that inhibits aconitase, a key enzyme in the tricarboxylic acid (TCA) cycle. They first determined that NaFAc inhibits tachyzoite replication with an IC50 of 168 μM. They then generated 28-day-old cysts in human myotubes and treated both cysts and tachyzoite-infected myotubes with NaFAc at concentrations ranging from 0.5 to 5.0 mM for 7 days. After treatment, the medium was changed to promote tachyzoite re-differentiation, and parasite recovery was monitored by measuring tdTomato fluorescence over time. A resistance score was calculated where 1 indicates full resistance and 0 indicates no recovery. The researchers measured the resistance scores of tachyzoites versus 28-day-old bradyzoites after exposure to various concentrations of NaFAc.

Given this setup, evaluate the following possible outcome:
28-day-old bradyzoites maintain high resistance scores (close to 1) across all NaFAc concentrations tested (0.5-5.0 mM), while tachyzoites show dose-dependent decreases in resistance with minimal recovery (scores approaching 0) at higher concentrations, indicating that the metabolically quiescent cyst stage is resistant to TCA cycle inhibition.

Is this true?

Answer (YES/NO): YES